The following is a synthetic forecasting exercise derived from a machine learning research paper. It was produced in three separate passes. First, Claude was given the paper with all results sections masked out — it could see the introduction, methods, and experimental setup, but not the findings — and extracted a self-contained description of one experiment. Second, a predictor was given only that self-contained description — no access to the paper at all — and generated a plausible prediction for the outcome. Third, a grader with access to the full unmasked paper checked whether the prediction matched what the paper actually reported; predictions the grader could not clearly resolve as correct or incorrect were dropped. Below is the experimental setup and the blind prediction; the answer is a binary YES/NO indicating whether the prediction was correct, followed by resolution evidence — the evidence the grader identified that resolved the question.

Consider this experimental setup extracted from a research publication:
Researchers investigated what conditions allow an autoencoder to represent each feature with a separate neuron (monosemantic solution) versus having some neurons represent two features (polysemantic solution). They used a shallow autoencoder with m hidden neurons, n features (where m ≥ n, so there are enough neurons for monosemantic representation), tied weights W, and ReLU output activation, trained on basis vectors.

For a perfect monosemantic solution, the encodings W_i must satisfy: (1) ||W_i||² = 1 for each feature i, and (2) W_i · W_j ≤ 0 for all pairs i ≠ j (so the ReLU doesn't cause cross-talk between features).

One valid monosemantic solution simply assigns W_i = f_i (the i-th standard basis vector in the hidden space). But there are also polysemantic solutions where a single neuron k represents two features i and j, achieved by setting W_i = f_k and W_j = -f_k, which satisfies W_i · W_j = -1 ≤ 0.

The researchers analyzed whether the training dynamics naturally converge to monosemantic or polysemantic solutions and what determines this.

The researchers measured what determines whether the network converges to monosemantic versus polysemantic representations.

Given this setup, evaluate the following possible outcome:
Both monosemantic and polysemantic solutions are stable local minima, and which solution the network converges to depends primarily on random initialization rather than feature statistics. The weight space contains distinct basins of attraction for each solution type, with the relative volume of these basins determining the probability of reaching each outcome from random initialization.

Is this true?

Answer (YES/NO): NO